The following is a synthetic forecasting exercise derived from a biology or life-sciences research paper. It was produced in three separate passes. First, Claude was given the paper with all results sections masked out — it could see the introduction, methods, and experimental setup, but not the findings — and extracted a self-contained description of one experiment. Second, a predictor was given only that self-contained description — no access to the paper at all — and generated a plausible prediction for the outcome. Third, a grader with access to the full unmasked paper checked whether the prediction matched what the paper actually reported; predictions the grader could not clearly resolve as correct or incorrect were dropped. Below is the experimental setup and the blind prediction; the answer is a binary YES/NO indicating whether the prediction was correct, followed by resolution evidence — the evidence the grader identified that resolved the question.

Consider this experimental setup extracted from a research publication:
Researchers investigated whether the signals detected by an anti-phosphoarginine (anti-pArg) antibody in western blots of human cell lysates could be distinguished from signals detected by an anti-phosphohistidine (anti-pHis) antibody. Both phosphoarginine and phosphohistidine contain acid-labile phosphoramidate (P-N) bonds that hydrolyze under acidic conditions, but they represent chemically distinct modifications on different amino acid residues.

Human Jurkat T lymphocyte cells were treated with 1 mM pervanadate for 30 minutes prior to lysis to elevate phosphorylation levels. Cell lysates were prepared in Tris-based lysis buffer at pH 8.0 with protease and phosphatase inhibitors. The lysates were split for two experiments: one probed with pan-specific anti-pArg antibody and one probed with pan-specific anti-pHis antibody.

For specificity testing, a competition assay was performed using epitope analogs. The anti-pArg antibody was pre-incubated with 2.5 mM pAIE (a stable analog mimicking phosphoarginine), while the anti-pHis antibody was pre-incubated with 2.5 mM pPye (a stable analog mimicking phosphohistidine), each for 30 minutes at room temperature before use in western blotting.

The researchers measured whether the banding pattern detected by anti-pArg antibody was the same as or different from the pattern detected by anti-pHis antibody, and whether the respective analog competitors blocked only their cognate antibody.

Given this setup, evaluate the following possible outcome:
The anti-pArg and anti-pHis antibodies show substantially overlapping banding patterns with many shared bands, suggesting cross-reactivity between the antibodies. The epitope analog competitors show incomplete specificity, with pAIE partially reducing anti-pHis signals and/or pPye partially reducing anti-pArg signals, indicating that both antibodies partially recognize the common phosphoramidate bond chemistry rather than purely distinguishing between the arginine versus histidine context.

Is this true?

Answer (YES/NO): NO